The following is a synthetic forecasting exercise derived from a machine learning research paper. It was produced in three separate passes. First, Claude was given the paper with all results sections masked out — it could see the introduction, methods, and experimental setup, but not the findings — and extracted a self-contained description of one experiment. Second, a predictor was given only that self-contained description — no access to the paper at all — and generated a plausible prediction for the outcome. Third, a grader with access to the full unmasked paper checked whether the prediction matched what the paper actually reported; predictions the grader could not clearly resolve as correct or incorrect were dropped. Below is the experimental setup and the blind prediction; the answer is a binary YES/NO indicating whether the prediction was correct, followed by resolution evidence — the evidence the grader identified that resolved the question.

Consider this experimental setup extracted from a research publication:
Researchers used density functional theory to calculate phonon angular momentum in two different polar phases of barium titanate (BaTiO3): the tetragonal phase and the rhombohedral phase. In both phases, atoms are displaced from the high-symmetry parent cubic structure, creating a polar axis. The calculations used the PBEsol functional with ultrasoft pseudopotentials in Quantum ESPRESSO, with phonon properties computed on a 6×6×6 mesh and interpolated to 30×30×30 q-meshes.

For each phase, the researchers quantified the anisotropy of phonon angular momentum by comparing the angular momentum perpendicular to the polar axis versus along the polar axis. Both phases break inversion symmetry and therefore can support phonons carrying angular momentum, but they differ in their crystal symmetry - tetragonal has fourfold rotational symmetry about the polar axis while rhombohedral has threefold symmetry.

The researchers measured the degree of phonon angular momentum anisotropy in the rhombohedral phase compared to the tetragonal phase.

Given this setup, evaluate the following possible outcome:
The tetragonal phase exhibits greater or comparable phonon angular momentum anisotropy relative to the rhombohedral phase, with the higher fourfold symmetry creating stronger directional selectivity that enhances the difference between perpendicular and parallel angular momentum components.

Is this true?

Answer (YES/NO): YES